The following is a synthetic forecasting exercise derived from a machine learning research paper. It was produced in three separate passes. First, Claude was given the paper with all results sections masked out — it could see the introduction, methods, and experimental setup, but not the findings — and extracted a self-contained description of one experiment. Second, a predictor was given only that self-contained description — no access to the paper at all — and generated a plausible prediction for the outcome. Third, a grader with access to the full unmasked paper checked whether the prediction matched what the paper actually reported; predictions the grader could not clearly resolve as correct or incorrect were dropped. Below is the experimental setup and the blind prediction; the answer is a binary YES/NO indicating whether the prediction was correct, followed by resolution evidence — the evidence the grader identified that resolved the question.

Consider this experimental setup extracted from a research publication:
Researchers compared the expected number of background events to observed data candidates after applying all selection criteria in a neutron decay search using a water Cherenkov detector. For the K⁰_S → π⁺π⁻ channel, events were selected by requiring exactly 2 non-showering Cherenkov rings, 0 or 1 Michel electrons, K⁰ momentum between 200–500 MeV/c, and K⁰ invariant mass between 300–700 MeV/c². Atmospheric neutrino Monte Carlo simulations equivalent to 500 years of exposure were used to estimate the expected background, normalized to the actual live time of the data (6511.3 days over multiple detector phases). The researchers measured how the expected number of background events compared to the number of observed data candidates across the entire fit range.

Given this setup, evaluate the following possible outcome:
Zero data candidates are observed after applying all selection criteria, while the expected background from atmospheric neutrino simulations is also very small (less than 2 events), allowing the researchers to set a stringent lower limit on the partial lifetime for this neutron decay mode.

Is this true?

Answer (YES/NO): NO